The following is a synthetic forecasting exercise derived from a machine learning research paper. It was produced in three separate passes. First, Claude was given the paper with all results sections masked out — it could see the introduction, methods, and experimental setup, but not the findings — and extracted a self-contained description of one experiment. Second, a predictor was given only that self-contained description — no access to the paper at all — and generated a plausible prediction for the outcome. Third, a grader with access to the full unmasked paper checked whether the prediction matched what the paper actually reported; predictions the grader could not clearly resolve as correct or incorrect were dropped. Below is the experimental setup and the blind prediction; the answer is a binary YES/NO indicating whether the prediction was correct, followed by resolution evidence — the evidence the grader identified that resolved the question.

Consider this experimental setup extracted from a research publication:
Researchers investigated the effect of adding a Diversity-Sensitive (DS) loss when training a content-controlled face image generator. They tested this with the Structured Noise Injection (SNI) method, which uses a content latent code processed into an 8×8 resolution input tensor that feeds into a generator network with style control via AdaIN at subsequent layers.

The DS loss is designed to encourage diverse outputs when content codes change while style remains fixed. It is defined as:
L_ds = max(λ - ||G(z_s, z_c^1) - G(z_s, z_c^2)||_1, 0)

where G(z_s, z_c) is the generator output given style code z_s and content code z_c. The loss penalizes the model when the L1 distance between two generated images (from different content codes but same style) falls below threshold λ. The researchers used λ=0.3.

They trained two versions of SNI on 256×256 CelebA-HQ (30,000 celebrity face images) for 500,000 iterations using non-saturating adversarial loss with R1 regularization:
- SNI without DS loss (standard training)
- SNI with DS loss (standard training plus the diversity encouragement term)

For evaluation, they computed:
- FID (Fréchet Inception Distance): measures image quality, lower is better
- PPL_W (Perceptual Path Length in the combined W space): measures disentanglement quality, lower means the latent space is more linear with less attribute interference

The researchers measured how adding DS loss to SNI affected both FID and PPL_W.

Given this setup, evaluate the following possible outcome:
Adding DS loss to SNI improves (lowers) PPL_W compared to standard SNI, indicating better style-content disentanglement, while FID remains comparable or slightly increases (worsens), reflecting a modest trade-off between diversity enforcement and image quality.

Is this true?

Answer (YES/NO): NO